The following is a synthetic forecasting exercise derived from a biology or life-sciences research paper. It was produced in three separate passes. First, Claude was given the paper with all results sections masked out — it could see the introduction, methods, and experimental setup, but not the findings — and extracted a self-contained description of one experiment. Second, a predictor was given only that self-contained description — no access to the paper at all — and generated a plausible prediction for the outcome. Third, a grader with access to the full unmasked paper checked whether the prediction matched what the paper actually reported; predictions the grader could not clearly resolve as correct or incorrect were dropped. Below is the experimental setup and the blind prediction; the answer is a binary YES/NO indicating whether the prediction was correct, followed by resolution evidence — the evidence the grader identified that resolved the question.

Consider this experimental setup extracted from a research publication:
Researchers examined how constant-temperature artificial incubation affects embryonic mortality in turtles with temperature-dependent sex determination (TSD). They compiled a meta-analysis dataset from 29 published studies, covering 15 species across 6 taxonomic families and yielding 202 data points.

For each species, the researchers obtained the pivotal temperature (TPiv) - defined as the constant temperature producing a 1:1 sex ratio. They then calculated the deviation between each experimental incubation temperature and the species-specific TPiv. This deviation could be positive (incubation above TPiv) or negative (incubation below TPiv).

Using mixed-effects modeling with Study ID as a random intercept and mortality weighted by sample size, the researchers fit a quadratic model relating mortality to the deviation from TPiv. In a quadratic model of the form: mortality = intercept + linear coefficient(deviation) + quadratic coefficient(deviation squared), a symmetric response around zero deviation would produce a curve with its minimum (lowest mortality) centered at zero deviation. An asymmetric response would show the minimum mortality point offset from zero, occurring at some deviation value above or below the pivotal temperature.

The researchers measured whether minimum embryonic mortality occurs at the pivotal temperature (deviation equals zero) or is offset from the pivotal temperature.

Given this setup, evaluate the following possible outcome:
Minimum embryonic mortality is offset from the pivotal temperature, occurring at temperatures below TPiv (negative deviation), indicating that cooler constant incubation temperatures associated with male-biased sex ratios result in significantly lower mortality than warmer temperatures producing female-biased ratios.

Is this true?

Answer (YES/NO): YES